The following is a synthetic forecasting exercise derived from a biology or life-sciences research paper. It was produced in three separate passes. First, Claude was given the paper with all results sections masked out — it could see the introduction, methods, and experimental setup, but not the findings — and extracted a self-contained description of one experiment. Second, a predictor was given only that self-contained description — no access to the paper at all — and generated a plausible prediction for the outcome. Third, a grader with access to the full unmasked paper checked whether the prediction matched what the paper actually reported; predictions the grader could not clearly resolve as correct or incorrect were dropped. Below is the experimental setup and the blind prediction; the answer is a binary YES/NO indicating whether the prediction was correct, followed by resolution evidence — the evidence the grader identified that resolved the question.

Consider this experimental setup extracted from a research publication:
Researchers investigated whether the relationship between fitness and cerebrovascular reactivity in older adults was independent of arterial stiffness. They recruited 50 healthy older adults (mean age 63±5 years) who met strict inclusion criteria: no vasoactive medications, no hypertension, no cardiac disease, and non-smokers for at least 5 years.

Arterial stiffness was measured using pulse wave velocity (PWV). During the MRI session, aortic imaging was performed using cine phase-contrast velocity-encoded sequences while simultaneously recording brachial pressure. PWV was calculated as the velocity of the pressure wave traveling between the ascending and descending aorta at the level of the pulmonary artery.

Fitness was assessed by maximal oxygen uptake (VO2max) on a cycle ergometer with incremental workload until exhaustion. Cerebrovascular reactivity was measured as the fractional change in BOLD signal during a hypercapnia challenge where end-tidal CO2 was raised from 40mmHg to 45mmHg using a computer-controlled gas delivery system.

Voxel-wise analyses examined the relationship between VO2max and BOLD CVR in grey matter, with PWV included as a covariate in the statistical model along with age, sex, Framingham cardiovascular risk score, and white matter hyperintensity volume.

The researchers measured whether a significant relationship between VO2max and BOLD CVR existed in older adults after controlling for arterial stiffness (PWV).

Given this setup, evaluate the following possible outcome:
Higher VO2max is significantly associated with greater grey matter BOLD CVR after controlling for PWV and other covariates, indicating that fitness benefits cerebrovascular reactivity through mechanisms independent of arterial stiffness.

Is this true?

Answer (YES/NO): NO